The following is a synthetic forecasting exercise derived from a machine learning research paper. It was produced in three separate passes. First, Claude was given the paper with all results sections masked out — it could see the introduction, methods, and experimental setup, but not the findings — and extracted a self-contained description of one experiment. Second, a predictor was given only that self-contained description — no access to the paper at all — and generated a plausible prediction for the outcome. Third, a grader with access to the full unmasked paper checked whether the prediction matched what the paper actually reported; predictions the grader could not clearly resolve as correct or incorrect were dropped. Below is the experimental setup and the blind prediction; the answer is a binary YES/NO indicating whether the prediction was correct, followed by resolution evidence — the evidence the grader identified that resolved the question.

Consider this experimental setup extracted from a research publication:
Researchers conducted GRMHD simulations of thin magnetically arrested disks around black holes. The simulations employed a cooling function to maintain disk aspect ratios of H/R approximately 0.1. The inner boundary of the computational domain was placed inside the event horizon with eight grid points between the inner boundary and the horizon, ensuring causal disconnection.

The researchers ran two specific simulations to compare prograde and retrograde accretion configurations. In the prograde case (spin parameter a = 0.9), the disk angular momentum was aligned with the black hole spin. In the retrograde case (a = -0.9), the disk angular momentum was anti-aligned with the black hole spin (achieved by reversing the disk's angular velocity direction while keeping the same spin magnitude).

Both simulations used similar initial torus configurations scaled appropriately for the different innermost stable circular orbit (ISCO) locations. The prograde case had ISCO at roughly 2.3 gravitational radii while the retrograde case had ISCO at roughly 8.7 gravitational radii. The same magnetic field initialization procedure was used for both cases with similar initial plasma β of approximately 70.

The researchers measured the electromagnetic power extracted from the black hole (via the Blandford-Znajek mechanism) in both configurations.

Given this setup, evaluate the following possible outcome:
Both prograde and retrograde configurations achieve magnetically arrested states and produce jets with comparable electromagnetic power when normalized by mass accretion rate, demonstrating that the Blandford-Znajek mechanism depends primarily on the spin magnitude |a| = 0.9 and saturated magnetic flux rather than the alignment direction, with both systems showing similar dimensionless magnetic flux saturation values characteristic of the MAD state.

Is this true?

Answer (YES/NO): NO